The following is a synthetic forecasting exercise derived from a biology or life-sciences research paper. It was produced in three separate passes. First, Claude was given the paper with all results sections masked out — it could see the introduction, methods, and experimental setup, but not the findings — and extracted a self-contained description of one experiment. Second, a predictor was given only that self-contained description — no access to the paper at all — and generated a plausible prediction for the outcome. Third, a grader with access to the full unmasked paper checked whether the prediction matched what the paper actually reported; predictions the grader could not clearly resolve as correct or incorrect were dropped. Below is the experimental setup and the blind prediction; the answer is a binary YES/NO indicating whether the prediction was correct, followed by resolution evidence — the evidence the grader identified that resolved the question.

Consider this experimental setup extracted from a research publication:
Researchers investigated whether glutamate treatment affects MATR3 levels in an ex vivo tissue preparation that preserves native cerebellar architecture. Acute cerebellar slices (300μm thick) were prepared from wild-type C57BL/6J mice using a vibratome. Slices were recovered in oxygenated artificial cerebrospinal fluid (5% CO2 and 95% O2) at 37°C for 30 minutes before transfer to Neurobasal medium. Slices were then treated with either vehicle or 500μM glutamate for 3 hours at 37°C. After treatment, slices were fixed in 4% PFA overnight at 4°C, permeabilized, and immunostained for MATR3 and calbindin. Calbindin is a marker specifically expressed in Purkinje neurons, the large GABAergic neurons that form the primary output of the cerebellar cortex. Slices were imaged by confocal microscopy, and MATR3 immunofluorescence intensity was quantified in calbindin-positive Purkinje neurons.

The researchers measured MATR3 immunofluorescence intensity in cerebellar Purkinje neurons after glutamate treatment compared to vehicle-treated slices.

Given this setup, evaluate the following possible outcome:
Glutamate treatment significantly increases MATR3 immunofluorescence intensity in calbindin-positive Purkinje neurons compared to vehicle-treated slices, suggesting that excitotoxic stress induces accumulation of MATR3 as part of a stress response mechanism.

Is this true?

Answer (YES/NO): NO